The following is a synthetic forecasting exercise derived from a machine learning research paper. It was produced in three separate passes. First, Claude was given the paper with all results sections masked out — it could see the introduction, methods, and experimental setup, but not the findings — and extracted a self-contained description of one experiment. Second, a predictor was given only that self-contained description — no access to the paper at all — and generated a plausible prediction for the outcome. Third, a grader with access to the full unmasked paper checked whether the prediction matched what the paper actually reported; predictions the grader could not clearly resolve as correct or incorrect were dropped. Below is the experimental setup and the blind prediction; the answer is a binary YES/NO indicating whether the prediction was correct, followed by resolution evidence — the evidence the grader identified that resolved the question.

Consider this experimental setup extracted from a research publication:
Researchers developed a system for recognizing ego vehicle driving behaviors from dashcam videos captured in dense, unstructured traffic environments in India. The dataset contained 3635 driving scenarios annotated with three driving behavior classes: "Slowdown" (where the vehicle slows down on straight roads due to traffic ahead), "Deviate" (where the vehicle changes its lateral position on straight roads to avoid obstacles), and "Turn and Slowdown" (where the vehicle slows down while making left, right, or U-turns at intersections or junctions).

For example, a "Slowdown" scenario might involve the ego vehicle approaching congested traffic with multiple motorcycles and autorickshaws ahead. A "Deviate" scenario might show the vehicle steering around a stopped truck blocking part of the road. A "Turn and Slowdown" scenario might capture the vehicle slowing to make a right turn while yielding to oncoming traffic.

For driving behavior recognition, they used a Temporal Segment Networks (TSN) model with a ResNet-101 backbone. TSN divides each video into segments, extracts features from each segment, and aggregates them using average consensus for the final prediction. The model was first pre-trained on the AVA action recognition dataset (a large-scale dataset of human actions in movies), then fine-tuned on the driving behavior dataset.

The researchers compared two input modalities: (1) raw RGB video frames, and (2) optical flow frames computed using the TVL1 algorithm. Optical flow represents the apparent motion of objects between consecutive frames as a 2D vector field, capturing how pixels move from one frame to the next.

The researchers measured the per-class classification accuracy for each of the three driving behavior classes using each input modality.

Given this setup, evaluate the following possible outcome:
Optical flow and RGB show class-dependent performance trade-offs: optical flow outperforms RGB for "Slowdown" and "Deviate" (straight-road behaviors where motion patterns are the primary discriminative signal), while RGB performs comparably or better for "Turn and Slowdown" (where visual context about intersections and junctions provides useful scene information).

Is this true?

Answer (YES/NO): NO